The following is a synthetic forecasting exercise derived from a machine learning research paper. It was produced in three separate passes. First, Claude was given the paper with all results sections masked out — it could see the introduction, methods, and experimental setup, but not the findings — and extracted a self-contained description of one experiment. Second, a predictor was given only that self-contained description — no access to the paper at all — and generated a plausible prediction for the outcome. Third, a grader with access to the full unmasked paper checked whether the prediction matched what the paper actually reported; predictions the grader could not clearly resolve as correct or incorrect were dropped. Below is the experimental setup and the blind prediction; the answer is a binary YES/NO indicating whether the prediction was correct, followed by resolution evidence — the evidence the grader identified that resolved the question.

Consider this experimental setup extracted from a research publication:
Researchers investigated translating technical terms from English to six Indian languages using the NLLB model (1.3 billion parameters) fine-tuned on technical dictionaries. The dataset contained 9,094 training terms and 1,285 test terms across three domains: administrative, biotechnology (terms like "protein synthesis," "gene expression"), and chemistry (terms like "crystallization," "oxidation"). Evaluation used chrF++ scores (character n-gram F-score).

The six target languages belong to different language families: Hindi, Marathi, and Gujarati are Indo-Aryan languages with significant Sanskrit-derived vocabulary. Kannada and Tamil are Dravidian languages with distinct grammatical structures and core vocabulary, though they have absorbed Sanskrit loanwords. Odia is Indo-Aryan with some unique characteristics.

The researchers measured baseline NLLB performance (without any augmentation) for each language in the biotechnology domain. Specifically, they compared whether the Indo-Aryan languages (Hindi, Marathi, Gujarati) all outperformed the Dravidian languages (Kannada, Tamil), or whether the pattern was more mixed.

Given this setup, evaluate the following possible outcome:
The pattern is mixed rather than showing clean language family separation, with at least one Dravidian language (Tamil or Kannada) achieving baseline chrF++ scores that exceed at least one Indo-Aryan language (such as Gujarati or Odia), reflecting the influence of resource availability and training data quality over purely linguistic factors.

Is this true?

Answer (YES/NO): YES